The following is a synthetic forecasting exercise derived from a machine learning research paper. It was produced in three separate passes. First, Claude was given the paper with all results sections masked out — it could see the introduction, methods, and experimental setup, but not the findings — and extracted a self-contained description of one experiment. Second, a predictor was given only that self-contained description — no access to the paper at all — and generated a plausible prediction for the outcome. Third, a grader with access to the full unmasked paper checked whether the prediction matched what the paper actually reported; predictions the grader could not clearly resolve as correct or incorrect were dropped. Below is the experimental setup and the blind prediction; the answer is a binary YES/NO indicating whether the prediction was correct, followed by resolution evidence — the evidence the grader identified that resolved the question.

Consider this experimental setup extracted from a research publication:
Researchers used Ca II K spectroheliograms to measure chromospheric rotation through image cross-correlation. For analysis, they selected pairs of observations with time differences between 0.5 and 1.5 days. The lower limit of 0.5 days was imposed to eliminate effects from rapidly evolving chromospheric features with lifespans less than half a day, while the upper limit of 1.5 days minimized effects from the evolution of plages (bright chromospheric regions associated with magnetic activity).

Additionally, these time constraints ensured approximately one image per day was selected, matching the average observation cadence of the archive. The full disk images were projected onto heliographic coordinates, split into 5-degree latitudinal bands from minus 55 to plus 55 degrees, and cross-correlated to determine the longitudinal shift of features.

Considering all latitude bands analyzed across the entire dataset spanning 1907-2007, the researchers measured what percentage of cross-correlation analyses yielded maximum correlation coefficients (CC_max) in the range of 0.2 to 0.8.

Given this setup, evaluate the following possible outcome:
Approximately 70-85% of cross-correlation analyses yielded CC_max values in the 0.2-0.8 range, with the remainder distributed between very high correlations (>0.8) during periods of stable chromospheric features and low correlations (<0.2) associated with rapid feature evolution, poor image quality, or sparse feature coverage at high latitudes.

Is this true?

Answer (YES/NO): NO